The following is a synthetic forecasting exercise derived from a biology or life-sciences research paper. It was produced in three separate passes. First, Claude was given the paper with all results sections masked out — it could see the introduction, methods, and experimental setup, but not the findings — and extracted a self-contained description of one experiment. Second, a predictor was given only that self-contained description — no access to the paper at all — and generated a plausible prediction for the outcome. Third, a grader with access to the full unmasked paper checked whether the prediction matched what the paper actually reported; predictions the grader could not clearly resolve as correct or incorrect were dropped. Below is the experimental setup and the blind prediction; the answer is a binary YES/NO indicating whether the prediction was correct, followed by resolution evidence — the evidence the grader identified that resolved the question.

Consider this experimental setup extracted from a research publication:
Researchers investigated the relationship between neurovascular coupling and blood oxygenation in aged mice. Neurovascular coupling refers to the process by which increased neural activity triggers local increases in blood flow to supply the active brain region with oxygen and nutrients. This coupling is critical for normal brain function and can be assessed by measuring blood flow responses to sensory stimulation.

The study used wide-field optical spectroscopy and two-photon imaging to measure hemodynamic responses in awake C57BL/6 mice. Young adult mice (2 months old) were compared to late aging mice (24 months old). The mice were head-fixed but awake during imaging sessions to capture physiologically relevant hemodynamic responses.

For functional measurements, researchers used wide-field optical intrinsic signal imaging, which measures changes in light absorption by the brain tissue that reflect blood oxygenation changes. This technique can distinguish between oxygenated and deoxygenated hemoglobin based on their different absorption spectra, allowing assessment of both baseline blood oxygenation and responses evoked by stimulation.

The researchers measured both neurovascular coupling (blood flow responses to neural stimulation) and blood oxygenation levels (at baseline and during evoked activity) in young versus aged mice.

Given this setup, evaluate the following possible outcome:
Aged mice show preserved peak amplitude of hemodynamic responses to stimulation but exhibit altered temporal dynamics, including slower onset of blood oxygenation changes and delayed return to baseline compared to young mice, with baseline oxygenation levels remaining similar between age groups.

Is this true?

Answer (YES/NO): NO